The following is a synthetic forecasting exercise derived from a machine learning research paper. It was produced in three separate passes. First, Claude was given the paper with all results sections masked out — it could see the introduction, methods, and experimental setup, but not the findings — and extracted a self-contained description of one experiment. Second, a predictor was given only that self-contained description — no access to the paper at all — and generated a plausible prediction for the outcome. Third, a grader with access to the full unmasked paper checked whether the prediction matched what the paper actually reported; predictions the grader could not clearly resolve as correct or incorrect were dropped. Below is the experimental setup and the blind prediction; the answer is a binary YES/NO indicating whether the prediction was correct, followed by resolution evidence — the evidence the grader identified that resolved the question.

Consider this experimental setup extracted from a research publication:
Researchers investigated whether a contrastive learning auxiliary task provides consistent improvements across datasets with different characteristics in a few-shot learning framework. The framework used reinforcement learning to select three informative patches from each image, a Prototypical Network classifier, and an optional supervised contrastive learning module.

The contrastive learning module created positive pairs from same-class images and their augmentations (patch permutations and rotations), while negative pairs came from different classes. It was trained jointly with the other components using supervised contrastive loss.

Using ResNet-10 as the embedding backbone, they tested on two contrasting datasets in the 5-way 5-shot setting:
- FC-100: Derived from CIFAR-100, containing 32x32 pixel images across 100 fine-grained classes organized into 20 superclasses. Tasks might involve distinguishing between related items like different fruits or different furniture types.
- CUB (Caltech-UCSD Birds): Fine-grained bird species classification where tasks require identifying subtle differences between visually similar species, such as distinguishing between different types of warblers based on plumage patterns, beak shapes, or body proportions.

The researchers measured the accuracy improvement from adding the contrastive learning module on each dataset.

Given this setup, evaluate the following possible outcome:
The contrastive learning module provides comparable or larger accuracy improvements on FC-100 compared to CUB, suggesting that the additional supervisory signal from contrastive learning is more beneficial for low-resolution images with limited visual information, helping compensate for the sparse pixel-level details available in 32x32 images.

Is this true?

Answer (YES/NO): NO